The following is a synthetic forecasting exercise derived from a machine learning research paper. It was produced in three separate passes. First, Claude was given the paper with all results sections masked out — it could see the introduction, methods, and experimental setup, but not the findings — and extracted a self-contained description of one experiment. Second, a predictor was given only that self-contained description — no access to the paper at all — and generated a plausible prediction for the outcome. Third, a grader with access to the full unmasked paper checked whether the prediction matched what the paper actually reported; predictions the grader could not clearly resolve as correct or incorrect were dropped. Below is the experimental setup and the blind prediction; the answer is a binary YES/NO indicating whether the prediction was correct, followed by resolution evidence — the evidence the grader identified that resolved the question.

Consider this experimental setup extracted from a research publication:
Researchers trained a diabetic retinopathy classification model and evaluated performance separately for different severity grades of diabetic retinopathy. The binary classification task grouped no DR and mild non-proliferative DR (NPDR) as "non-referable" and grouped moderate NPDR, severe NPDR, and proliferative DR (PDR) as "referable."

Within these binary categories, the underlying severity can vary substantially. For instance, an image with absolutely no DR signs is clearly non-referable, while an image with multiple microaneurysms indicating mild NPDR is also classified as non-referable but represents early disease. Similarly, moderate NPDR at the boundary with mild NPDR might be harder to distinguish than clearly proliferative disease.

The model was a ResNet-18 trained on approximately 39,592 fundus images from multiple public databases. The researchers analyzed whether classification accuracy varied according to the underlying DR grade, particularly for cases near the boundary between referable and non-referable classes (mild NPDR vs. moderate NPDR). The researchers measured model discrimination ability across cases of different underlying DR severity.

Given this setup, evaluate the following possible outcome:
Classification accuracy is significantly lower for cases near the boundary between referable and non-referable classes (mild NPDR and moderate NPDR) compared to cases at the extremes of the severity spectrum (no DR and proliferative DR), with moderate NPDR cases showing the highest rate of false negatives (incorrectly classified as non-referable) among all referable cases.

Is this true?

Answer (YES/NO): NO